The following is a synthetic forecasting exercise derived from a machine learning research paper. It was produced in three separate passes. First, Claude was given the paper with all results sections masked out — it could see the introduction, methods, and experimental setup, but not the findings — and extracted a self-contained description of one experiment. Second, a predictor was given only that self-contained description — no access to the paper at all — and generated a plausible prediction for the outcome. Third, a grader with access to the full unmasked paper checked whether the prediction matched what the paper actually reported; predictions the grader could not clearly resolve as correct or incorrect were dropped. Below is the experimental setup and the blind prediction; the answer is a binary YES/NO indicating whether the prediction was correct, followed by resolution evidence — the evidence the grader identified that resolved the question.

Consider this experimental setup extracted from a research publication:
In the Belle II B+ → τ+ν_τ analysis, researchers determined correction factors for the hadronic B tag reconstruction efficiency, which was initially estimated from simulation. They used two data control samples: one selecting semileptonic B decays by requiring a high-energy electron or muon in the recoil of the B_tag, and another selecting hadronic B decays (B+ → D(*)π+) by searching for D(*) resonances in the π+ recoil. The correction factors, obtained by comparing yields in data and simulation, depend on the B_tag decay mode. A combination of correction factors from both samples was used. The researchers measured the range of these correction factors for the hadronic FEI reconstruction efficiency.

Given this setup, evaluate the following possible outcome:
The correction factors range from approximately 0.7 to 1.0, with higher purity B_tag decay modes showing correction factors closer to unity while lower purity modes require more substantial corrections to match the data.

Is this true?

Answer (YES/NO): NO